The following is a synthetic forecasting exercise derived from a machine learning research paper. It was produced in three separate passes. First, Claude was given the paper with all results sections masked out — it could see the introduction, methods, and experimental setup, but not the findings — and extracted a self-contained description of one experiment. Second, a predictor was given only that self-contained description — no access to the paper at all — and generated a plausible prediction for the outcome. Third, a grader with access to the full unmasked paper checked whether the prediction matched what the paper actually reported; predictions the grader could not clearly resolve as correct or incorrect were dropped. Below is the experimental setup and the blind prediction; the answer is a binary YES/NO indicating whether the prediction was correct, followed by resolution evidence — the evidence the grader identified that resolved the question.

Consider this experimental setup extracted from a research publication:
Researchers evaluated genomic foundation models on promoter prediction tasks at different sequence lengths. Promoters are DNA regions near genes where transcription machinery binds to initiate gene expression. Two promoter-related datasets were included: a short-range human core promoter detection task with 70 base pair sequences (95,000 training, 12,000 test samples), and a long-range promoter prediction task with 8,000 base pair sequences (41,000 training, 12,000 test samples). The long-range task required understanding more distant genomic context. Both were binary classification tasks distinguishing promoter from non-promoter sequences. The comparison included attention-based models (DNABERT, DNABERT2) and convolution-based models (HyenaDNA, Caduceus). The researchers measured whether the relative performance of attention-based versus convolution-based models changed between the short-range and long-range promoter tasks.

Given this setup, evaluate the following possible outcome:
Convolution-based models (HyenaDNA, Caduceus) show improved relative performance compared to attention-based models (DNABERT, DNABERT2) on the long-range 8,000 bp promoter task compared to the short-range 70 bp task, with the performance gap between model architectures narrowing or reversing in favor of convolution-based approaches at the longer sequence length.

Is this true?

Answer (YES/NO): NO